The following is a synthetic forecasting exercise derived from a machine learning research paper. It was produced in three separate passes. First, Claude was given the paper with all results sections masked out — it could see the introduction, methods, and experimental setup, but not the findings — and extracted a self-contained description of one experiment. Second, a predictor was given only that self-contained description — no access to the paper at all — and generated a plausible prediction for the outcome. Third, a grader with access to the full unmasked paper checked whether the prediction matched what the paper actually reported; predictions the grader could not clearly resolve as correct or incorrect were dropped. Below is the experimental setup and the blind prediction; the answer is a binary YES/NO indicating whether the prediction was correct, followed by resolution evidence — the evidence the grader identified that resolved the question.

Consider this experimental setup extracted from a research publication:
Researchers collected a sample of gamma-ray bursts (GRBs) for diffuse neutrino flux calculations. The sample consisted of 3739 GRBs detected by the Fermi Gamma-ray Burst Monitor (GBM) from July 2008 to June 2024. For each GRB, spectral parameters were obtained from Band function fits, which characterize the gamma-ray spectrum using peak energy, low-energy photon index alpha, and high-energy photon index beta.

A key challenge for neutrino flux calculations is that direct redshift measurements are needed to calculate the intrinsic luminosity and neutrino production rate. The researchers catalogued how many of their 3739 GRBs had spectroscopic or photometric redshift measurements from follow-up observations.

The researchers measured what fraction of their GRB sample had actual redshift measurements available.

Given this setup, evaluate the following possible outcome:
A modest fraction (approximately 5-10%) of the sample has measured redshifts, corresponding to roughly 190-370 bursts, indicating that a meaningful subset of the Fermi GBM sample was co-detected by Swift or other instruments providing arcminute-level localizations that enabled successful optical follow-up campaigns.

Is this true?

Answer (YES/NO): YES